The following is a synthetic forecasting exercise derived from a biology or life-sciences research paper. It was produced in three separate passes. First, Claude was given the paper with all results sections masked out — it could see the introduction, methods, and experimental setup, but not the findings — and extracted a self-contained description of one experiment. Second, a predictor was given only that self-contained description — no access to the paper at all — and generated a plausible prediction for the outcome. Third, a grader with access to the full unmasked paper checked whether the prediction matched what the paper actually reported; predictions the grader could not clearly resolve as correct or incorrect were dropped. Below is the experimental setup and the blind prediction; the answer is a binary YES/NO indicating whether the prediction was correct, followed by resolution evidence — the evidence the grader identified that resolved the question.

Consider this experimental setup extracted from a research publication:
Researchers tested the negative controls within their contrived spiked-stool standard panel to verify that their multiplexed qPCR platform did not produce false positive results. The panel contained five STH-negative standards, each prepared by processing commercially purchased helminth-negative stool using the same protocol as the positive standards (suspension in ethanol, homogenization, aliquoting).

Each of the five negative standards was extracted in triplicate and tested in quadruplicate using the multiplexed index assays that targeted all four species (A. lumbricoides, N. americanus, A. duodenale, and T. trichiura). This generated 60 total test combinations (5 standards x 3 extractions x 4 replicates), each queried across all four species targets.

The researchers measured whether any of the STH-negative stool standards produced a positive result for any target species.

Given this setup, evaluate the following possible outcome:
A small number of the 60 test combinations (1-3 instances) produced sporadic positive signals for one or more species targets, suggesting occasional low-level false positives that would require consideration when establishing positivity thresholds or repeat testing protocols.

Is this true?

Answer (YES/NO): NO